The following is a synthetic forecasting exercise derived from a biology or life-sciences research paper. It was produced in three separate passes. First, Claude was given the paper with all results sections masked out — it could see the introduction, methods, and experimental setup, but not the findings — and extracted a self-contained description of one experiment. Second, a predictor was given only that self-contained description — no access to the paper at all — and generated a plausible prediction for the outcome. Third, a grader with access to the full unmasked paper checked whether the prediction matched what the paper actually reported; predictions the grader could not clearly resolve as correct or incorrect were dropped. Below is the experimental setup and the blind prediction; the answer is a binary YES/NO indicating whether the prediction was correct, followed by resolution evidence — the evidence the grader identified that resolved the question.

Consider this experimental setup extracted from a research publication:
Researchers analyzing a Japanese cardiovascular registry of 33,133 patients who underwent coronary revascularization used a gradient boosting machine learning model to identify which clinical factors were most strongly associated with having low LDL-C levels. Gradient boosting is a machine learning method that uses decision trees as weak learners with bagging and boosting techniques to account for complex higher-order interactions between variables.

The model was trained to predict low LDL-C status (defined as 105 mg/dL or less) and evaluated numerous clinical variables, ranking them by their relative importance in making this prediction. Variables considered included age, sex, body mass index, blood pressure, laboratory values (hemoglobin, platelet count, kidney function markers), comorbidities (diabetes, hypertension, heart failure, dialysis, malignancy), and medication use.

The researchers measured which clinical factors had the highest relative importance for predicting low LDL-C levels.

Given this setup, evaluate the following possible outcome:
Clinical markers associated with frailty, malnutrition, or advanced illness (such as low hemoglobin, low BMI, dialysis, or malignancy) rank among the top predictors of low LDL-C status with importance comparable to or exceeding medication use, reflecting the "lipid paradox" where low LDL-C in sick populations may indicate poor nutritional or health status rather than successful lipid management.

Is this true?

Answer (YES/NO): YES